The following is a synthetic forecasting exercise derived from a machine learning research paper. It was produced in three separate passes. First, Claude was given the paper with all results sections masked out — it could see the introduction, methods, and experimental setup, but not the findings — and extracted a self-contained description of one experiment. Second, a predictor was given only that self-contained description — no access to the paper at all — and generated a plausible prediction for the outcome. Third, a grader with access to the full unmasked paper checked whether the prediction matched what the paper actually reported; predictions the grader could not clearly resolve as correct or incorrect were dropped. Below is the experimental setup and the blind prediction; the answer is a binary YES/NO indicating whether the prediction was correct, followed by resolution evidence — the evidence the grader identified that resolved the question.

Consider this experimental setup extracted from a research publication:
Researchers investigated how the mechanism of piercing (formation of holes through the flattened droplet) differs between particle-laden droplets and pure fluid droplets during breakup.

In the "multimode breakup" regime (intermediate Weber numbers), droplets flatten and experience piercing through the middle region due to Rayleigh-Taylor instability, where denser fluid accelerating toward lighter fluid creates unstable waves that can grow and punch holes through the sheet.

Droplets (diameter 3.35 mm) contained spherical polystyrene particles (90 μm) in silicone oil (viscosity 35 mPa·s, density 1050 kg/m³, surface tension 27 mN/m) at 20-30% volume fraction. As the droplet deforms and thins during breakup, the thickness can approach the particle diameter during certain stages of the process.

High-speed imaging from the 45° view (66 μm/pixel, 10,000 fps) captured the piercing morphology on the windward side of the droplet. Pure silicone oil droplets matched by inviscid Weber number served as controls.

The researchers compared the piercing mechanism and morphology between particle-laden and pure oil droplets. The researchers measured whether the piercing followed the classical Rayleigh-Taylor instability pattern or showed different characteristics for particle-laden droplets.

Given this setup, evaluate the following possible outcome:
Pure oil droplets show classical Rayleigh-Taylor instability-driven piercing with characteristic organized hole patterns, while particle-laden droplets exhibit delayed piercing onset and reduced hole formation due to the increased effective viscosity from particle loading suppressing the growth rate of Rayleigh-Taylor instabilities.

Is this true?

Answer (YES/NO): NO